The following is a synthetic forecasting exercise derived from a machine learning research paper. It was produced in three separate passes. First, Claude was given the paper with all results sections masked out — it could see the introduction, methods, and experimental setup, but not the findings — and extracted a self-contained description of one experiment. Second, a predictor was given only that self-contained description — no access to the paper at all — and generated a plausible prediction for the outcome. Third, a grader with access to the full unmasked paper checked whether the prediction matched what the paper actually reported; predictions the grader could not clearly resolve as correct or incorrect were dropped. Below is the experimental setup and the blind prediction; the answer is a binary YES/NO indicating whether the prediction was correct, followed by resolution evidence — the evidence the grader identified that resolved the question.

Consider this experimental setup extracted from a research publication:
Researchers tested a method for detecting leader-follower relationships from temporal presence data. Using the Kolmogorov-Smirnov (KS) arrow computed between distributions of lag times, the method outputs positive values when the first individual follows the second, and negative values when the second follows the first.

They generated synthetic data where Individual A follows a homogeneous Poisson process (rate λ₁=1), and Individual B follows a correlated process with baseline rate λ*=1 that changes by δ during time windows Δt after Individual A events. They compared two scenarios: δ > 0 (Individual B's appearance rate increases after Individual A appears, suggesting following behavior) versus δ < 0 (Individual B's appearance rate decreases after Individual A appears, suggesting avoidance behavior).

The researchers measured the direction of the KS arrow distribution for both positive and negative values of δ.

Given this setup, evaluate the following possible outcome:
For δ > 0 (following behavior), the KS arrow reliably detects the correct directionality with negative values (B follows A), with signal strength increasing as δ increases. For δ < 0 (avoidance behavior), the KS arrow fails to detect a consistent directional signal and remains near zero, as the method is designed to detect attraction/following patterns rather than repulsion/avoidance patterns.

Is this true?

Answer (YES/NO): NO